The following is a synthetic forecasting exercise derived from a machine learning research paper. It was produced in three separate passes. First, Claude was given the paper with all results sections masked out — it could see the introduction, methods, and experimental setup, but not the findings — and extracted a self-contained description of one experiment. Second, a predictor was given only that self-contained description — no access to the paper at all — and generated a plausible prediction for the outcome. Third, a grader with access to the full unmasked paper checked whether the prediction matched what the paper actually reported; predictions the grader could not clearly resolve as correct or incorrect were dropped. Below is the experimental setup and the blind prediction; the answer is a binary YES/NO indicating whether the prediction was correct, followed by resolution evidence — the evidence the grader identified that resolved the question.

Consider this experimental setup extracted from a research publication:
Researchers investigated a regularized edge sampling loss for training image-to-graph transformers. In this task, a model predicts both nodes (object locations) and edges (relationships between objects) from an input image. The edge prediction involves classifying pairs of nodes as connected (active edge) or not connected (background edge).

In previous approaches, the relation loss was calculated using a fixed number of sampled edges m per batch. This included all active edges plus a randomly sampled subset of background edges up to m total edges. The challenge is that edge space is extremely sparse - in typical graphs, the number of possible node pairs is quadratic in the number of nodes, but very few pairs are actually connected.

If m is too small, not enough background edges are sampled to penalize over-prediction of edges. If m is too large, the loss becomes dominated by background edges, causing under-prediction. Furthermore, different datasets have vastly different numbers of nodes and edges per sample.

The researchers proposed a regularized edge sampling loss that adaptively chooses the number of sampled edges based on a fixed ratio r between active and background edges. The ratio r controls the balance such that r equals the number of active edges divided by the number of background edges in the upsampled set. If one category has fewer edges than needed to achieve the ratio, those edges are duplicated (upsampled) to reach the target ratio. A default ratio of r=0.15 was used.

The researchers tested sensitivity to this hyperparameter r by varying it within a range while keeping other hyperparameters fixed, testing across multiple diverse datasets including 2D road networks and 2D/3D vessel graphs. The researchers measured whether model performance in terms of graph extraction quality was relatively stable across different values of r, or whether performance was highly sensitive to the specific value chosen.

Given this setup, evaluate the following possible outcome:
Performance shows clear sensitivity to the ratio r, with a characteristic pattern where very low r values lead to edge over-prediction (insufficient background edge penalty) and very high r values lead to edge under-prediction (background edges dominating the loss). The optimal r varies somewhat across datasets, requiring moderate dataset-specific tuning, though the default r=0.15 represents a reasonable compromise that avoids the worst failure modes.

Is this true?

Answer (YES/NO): NO